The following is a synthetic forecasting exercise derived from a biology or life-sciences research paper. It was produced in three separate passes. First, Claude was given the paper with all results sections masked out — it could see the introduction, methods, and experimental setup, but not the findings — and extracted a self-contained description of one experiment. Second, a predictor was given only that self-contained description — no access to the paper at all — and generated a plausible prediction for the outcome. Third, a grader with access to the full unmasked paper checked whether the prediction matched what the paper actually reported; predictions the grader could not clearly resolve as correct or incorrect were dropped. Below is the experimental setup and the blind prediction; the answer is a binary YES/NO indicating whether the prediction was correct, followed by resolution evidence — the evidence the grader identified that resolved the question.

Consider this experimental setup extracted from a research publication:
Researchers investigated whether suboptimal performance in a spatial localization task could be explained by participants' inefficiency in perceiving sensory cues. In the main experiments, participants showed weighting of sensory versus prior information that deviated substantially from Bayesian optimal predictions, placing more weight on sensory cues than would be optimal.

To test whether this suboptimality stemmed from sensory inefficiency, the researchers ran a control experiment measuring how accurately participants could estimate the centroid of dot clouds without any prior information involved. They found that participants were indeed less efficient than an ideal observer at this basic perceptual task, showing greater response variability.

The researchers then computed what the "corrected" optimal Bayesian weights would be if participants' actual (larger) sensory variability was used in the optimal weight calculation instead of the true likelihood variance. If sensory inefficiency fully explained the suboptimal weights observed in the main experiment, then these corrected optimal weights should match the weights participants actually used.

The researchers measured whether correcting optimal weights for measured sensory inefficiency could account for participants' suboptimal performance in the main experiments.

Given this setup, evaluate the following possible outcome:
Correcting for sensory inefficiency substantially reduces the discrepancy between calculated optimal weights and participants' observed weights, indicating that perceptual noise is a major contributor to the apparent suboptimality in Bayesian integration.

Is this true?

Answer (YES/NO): NO